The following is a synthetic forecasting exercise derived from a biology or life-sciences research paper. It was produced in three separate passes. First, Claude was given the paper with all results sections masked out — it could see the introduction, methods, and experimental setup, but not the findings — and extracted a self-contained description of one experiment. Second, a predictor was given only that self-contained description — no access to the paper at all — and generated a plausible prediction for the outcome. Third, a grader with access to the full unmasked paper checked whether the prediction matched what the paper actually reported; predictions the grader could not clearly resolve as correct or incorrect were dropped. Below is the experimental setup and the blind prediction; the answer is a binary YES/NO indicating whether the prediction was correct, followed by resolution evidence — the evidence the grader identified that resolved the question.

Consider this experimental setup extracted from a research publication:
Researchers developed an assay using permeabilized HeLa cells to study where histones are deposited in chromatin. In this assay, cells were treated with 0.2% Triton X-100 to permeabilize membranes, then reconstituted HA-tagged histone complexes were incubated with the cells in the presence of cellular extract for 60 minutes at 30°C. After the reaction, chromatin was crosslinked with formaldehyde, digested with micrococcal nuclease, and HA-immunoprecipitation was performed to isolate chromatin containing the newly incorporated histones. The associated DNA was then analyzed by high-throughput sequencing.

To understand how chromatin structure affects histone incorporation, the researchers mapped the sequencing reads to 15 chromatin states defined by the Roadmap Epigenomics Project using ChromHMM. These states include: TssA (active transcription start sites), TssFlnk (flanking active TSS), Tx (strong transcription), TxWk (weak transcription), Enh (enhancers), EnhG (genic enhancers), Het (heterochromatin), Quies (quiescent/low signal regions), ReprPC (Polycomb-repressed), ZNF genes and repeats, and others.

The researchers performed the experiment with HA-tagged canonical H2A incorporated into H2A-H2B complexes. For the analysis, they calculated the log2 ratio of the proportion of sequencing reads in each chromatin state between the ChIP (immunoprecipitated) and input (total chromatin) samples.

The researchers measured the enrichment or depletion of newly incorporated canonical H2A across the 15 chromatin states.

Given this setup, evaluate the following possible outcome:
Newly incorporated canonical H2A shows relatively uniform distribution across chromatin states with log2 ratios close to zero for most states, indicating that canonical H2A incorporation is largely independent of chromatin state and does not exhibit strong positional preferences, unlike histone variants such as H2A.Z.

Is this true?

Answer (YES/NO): NO